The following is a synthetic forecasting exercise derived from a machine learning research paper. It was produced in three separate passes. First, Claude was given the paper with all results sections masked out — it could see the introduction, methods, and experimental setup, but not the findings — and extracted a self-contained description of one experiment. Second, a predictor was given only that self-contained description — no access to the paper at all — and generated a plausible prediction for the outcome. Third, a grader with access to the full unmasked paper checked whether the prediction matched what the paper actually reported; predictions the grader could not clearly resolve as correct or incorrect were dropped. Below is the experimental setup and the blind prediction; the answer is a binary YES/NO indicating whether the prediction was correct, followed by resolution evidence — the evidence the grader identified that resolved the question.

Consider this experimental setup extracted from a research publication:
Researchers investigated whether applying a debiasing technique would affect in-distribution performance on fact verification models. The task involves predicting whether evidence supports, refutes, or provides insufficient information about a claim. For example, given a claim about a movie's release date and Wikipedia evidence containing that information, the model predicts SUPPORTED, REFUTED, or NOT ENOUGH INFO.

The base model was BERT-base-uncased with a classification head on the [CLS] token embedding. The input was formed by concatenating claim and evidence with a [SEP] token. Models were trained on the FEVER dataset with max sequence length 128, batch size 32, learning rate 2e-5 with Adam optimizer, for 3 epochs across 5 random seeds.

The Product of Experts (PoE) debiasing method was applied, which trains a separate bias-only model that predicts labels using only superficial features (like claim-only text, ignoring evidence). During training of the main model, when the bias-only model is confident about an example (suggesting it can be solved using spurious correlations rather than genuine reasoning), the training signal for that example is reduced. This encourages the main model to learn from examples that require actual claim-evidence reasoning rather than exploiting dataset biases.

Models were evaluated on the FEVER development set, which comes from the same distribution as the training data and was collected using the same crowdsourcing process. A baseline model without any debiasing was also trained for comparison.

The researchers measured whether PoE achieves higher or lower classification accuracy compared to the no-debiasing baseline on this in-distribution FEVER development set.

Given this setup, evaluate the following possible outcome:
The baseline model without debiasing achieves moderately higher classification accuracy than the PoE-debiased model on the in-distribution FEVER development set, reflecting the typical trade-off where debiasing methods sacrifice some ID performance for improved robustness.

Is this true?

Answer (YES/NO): NO